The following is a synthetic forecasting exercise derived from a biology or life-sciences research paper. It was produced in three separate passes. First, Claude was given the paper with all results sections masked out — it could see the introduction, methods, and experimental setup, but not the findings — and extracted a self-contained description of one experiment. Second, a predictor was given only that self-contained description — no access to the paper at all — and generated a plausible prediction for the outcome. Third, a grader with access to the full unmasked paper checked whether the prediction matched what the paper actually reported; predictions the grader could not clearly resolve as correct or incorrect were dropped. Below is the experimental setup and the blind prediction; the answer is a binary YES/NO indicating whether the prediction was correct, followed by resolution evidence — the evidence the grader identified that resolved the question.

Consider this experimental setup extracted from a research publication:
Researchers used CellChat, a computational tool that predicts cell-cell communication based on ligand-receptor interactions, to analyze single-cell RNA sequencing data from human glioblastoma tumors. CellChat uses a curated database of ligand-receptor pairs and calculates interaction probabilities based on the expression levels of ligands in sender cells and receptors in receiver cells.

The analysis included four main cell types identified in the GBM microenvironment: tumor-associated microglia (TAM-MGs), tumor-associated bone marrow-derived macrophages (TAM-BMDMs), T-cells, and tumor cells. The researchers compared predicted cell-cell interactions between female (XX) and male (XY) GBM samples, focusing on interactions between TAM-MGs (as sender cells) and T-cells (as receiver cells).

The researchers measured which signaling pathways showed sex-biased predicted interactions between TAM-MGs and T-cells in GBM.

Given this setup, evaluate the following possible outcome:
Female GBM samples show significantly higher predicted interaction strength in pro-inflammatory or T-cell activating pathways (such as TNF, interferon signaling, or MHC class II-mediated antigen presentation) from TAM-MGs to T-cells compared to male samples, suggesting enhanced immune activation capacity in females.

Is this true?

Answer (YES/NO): NO